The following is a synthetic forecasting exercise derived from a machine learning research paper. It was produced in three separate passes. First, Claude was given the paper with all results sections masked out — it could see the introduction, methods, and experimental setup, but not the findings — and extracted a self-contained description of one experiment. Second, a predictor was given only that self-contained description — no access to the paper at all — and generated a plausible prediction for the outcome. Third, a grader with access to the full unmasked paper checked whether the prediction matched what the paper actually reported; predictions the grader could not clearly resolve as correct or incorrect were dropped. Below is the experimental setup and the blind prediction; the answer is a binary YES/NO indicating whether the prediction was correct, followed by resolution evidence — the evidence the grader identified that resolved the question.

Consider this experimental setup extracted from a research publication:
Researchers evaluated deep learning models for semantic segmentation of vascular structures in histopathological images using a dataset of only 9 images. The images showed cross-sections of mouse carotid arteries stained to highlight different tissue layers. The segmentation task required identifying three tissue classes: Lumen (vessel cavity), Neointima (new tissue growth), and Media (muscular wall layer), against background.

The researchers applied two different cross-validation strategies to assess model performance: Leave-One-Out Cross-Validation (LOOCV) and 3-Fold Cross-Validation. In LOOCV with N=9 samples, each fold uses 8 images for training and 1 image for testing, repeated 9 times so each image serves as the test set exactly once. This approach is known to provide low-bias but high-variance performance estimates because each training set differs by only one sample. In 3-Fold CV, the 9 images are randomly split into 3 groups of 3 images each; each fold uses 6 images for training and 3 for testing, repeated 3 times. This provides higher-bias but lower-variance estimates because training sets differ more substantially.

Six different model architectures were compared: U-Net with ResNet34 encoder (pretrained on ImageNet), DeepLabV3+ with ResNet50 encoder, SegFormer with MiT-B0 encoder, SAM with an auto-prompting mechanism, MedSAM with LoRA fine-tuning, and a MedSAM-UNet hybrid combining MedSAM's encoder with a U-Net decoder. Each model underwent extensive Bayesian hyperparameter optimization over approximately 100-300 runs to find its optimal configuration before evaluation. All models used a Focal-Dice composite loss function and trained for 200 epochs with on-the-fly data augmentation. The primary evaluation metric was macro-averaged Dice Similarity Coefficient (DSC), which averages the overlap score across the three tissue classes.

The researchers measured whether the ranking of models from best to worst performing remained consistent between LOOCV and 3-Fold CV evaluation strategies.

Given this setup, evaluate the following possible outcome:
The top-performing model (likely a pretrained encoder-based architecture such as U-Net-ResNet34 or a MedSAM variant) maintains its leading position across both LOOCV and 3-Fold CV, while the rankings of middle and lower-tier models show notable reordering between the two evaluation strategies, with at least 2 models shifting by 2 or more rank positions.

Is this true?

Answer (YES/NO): NO